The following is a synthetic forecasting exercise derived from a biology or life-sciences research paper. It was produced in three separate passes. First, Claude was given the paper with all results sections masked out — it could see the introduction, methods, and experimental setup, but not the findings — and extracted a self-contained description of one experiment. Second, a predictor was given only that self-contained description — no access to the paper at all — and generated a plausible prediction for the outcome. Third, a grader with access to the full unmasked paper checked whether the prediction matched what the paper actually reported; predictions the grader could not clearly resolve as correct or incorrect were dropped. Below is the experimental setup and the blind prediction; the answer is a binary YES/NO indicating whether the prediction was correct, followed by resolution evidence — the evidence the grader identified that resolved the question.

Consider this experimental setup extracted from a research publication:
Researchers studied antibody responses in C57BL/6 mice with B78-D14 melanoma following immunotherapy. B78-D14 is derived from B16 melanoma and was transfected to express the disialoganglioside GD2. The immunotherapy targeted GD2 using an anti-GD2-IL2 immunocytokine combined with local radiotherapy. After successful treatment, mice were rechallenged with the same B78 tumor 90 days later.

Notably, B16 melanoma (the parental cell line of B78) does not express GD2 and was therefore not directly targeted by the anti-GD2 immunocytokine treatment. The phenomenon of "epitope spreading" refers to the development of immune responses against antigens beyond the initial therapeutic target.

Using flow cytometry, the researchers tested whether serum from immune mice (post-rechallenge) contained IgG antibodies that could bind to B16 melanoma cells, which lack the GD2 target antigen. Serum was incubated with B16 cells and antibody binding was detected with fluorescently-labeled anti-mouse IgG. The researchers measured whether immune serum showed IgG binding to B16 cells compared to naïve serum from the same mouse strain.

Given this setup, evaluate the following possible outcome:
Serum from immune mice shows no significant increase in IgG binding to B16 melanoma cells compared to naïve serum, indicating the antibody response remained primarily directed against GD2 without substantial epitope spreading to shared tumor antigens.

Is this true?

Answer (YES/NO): NO